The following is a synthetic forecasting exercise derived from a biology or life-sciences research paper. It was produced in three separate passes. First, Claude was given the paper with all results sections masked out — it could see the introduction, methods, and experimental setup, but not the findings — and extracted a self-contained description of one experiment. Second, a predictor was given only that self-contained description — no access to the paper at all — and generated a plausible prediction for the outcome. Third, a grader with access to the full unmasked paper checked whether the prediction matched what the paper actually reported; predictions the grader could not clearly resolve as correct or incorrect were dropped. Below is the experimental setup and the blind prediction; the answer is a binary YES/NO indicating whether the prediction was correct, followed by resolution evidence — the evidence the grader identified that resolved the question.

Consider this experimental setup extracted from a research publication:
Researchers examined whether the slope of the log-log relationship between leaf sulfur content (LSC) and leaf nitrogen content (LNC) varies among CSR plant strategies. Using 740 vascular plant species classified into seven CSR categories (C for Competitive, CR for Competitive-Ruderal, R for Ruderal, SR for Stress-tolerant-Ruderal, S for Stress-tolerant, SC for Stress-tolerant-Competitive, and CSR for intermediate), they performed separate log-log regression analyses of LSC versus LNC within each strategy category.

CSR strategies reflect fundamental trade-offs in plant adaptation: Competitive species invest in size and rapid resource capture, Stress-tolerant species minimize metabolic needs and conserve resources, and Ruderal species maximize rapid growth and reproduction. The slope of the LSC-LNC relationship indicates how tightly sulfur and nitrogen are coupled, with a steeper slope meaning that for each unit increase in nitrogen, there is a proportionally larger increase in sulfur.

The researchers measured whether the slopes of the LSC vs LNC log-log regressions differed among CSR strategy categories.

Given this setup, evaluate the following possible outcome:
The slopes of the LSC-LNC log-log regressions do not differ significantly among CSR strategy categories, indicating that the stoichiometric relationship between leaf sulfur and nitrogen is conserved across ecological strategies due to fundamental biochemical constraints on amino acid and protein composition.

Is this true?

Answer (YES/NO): NO